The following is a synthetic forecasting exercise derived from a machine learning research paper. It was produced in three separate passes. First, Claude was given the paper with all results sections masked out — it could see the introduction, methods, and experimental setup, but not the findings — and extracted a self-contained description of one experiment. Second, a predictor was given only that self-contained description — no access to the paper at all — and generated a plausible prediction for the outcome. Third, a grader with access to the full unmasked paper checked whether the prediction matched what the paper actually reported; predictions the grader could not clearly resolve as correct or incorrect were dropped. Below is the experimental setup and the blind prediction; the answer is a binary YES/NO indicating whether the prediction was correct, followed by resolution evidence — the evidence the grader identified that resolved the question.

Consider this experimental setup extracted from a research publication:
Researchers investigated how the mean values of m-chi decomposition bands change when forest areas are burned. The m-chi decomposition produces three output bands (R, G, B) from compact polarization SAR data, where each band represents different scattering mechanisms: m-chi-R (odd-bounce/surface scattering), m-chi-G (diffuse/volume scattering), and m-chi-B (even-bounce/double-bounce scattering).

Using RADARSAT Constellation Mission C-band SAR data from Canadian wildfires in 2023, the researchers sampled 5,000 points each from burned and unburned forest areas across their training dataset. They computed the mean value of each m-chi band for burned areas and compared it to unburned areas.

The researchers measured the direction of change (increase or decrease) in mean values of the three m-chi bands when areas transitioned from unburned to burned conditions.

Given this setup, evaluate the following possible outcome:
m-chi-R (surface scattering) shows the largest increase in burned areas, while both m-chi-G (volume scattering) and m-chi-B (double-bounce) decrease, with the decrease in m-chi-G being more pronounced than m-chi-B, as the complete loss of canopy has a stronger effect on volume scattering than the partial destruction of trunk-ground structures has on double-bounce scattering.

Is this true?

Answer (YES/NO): NO